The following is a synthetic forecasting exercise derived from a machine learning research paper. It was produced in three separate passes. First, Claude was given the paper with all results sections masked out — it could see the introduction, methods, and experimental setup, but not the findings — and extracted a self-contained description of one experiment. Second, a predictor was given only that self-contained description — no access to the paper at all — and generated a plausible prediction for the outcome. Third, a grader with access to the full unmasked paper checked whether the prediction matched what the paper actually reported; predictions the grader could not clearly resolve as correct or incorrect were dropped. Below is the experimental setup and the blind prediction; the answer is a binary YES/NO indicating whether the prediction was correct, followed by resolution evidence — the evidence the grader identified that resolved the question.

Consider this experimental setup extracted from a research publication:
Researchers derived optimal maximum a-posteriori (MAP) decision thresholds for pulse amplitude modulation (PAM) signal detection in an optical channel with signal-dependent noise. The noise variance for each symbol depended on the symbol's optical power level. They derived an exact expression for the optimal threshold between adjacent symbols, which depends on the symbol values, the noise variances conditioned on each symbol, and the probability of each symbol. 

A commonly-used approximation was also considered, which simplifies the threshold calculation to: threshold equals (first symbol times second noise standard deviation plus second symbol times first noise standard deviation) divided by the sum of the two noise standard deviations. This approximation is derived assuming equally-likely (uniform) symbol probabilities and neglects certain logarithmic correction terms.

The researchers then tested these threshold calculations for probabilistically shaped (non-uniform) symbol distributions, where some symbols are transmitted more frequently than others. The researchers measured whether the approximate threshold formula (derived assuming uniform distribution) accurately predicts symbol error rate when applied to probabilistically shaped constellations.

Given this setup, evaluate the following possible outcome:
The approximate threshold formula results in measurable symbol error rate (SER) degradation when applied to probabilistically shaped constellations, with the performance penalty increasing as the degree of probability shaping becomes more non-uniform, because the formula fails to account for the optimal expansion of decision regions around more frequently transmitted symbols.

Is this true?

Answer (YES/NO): YES